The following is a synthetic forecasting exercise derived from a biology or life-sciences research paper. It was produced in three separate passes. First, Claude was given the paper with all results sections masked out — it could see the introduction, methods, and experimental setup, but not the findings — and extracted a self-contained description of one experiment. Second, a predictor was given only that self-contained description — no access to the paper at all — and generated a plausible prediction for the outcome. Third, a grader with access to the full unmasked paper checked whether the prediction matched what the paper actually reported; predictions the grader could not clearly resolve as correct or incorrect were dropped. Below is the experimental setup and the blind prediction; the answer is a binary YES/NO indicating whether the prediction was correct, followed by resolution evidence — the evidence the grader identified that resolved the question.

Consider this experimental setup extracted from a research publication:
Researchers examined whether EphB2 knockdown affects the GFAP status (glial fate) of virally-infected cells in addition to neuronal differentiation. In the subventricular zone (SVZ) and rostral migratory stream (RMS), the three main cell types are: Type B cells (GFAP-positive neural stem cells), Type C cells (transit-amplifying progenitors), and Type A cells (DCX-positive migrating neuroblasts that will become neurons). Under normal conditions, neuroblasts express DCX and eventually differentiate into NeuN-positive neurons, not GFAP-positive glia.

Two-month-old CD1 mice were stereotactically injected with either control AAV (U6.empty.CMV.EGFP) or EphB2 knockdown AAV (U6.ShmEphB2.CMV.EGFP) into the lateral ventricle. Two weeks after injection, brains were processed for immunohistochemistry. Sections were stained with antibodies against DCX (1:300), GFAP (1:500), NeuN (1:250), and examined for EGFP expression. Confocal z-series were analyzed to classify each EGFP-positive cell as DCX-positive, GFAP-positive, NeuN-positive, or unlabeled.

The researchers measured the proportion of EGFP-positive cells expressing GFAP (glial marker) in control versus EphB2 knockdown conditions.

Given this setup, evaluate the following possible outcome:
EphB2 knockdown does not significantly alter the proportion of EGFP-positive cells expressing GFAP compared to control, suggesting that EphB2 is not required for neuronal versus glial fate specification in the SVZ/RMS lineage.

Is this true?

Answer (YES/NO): NO